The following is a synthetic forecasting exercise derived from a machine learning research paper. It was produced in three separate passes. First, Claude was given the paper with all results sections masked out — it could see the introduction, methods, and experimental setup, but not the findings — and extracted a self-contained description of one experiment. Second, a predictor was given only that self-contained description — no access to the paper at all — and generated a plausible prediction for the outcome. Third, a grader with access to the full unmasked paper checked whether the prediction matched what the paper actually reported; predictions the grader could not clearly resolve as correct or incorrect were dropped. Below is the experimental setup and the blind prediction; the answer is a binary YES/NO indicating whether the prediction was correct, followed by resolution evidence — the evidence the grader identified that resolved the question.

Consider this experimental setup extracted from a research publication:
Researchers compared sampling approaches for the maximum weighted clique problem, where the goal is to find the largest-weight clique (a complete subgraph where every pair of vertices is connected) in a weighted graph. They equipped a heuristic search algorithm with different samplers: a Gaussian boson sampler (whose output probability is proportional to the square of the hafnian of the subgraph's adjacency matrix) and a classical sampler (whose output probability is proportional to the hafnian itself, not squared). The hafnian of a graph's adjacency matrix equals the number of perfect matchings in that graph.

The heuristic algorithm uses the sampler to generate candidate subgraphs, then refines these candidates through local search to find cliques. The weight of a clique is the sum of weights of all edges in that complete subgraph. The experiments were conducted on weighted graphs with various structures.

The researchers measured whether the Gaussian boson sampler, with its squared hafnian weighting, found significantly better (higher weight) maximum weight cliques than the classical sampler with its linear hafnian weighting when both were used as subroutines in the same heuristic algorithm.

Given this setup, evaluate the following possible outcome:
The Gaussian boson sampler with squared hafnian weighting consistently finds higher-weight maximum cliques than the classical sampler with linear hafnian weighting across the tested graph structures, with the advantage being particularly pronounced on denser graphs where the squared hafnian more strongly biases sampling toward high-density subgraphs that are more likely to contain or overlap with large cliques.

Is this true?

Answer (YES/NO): NO